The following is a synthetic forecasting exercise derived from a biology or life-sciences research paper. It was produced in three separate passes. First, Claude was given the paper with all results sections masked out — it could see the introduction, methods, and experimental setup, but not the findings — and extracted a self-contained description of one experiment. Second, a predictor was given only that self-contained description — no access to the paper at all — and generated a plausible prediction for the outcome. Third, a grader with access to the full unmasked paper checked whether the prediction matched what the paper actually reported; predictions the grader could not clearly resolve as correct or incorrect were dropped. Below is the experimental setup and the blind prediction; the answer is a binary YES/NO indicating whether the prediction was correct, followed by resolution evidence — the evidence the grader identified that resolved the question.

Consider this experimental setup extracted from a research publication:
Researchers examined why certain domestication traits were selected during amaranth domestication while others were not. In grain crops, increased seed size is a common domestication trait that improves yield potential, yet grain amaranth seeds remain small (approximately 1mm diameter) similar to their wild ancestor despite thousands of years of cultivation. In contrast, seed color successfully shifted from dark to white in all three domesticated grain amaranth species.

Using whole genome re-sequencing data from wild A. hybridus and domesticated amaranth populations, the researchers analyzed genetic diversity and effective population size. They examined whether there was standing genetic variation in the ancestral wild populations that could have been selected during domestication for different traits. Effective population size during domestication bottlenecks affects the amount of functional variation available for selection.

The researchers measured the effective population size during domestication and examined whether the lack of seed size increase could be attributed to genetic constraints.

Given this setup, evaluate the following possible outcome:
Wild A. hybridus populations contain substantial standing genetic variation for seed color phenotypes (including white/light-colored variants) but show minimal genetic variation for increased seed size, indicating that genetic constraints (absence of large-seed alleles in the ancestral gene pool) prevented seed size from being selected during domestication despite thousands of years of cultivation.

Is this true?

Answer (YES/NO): NO